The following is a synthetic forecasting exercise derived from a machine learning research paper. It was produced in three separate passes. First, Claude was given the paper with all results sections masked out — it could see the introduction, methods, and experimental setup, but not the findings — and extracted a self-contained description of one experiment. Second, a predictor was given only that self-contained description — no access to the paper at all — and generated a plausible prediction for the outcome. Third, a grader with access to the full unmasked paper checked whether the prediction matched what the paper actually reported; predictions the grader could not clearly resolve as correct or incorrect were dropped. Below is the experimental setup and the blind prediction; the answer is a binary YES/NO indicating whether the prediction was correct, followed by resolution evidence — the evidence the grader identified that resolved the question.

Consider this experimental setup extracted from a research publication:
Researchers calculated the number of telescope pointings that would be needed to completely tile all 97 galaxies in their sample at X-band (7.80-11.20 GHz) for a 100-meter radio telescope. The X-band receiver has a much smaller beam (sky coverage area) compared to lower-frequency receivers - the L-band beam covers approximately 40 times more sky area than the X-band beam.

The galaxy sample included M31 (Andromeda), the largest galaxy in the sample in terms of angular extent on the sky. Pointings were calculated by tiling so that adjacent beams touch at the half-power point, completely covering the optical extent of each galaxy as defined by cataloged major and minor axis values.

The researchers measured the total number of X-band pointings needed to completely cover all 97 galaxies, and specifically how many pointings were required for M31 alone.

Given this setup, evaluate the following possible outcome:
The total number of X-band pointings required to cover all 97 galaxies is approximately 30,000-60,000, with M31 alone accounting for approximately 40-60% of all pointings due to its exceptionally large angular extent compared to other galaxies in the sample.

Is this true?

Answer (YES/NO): NO